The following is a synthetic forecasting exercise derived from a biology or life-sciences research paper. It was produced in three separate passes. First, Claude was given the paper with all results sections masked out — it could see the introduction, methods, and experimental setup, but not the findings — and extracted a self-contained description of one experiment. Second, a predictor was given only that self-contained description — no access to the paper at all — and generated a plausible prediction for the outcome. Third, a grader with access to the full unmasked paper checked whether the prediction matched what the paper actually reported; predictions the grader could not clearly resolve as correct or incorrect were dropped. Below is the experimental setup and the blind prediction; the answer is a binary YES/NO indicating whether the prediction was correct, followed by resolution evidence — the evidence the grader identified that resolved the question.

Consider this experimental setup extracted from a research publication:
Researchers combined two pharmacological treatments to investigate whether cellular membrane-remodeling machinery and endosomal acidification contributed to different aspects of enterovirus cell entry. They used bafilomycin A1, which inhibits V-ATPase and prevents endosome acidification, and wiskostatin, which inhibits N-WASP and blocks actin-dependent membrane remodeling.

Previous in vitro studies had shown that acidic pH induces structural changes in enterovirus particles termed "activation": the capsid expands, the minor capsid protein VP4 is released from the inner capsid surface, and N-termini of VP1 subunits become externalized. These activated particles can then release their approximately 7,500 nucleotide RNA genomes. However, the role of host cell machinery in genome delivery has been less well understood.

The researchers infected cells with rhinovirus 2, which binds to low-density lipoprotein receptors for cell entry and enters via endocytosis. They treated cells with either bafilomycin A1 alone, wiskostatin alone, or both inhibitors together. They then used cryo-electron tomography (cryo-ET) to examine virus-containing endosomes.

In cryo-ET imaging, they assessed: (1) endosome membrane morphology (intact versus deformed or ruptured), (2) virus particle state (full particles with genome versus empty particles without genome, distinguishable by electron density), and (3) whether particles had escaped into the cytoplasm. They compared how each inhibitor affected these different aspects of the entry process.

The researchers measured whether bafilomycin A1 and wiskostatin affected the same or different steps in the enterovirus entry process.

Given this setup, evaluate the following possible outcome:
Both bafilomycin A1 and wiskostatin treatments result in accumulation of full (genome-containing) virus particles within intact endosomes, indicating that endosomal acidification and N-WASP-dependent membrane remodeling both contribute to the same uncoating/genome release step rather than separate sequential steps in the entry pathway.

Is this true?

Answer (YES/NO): NO